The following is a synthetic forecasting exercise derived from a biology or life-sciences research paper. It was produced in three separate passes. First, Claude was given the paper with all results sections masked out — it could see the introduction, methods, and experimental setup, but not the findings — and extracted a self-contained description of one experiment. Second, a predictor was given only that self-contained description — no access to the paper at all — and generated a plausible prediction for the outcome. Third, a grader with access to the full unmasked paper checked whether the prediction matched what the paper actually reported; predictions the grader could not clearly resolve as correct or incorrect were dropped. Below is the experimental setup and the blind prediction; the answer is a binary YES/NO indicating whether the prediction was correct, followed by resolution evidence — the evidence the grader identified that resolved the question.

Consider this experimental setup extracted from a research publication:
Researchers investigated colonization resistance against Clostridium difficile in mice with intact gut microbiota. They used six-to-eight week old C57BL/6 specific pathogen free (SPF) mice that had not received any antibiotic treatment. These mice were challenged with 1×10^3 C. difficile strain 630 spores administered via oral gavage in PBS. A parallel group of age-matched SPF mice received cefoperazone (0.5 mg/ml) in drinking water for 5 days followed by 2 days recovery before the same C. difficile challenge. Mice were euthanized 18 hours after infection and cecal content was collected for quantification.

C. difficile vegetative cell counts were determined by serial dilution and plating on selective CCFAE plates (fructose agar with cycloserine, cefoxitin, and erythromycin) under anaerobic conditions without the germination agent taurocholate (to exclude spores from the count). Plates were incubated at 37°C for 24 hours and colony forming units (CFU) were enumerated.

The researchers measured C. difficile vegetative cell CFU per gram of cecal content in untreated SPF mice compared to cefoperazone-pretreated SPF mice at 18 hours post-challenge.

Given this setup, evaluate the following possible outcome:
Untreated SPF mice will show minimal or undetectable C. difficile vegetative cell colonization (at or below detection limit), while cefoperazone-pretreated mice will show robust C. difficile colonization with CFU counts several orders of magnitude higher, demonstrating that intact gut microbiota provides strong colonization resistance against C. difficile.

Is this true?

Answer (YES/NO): YES